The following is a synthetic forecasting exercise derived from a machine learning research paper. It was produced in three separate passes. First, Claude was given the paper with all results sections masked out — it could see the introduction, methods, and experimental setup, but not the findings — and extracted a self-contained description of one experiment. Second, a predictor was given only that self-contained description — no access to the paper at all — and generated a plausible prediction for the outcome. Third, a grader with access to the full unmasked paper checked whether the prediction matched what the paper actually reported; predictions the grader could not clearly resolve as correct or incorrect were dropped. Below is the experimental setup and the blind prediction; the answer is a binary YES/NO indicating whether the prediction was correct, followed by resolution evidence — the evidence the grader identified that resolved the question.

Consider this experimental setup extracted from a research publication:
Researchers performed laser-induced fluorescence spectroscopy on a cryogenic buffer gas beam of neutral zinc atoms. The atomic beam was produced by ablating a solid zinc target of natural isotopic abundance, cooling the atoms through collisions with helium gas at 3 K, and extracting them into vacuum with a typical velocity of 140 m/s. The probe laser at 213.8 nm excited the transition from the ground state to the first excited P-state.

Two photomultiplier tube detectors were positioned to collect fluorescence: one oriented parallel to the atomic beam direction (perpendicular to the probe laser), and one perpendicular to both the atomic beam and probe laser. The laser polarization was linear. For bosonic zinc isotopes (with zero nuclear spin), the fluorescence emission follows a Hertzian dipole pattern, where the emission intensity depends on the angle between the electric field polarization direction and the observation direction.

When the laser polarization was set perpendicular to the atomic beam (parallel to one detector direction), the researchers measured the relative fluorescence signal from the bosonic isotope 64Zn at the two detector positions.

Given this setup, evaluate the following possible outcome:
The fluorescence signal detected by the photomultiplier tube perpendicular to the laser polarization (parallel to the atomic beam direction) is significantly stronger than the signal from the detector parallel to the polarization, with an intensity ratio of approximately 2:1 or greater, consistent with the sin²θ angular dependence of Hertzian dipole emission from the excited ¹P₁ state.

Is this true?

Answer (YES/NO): YES